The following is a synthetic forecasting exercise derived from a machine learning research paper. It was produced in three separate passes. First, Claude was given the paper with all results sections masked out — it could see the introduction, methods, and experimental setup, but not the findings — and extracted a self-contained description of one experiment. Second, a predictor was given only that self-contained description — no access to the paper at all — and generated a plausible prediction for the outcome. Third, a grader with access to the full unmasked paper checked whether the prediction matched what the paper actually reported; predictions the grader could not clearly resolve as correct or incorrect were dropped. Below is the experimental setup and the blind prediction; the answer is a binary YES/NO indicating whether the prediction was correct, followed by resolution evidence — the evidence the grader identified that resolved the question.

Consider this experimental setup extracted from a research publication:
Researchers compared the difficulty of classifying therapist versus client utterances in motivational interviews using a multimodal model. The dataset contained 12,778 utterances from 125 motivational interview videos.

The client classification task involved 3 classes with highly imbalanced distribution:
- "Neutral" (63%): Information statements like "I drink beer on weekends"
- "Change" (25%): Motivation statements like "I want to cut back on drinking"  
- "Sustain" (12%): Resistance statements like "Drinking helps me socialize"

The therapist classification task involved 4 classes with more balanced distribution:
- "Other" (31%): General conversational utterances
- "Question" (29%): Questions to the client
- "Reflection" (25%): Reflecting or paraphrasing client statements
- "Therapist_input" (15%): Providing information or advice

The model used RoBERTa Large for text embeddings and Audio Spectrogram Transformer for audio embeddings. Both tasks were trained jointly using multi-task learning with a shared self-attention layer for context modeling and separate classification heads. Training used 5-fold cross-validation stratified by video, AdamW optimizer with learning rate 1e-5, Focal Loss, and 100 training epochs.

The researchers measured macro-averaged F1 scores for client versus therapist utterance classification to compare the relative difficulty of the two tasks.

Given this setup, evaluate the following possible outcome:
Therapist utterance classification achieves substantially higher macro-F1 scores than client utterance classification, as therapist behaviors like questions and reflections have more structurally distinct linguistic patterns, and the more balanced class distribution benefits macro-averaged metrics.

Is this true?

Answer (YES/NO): YES